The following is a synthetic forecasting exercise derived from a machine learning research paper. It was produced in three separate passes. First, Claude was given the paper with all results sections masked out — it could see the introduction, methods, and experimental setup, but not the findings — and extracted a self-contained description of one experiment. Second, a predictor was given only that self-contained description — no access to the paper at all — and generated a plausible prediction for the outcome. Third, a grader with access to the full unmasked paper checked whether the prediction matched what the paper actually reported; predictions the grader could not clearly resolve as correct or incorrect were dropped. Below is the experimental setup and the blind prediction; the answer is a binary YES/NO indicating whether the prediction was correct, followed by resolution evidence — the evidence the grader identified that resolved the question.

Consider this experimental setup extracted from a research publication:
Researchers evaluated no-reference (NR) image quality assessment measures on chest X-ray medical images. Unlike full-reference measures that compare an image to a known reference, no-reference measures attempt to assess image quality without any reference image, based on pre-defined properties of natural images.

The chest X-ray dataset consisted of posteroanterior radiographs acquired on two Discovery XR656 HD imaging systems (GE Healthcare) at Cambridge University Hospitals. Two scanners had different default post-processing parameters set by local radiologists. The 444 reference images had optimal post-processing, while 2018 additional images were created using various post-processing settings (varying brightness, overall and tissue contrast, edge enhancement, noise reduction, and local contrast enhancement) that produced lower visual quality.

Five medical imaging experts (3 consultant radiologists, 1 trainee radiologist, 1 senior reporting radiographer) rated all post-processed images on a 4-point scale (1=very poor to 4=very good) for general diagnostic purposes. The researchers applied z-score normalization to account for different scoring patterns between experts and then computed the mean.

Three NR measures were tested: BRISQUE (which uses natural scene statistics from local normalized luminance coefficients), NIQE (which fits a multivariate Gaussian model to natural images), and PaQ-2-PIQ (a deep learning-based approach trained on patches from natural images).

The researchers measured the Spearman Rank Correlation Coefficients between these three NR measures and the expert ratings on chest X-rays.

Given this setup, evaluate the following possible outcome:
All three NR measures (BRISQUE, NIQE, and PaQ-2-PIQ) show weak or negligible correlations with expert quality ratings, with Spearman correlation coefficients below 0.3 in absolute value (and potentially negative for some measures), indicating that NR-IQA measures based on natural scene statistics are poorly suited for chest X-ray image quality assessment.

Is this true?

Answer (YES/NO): NO